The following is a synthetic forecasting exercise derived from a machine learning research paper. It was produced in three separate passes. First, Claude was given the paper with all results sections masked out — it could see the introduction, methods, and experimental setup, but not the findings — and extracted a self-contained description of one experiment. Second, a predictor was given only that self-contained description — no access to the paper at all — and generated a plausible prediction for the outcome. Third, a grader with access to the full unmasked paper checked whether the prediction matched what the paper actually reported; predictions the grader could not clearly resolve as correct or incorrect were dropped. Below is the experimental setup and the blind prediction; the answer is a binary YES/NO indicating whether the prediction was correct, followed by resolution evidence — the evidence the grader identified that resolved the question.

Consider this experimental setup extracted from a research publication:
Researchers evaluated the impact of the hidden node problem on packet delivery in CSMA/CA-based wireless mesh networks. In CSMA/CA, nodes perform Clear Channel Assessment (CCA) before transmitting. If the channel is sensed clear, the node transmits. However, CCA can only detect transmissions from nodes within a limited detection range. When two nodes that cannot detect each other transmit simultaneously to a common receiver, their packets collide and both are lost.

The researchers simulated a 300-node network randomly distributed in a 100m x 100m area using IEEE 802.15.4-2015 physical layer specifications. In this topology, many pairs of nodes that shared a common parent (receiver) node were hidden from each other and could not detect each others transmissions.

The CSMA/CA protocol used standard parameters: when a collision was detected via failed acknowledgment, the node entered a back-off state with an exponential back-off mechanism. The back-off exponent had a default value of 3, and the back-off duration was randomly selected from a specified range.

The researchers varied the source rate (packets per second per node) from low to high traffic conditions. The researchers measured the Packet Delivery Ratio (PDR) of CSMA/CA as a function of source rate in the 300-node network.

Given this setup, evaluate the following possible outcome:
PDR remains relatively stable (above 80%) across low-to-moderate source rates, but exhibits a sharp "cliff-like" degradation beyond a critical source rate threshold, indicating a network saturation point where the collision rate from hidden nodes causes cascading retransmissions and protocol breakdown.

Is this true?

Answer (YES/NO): NO